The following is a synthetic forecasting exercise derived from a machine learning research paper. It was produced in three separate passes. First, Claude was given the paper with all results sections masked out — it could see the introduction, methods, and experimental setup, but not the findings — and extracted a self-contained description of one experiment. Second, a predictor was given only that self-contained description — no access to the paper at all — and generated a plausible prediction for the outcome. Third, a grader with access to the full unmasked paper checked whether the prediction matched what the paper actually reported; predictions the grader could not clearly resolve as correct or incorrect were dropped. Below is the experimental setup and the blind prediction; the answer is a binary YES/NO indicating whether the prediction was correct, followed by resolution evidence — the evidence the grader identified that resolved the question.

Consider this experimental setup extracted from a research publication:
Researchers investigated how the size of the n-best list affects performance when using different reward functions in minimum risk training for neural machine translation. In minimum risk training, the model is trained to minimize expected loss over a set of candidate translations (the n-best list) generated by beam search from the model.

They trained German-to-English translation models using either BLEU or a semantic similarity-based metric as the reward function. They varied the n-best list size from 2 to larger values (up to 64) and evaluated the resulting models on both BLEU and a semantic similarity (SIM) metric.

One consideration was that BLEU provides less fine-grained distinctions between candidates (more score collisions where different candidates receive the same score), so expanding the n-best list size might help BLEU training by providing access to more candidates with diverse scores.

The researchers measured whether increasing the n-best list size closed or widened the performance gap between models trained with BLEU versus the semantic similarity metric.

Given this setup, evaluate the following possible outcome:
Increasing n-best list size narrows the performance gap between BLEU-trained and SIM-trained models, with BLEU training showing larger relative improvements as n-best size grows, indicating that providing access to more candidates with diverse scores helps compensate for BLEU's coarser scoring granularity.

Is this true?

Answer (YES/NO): NO